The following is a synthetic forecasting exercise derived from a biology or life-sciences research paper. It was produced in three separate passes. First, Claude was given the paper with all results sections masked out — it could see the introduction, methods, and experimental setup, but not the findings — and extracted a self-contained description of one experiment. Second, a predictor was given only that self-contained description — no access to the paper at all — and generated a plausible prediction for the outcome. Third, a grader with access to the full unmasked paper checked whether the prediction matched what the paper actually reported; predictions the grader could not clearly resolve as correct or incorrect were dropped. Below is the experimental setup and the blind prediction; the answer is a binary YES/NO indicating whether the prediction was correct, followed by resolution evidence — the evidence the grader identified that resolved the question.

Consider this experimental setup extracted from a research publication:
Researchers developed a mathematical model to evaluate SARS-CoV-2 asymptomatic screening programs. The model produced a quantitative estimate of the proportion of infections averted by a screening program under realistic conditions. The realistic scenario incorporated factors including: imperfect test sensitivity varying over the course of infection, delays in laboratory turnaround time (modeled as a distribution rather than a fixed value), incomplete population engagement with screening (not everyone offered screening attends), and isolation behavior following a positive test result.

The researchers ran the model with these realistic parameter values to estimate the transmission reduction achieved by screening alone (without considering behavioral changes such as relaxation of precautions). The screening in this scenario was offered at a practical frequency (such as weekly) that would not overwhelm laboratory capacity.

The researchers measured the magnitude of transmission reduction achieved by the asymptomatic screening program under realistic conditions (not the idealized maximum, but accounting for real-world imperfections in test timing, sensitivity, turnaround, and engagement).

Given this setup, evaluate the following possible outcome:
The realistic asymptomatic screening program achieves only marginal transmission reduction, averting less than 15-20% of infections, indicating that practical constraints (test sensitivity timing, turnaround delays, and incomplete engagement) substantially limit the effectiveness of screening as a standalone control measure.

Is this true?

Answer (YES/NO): YES